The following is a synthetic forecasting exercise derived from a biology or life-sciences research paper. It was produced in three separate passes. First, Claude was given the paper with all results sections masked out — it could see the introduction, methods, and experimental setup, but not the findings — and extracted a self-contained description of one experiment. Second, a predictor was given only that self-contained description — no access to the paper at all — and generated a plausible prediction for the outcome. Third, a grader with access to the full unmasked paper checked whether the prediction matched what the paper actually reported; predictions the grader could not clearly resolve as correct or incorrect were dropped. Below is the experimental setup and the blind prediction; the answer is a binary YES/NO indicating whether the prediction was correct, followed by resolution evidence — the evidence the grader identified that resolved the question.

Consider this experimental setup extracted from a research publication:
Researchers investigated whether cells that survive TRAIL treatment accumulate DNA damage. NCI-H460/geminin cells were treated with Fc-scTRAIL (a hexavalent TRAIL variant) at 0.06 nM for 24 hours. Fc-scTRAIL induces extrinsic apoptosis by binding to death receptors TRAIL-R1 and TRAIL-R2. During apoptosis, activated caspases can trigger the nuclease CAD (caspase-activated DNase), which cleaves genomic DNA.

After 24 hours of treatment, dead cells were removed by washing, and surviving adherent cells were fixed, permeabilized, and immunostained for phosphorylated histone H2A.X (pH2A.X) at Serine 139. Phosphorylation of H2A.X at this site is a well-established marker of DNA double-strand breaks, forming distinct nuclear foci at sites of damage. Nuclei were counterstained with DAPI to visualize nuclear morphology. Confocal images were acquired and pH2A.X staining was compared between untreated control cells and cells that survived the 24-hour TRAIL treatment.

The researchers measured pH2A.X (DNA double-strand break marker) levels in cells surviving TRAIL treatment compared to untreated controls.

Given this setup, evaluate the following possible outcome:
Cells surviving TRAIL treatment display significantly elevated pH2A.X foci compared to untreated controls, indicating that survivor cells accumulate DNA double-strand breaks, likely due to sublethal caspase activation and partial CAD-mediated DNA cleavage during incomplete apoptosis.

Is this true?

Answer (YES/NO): YES